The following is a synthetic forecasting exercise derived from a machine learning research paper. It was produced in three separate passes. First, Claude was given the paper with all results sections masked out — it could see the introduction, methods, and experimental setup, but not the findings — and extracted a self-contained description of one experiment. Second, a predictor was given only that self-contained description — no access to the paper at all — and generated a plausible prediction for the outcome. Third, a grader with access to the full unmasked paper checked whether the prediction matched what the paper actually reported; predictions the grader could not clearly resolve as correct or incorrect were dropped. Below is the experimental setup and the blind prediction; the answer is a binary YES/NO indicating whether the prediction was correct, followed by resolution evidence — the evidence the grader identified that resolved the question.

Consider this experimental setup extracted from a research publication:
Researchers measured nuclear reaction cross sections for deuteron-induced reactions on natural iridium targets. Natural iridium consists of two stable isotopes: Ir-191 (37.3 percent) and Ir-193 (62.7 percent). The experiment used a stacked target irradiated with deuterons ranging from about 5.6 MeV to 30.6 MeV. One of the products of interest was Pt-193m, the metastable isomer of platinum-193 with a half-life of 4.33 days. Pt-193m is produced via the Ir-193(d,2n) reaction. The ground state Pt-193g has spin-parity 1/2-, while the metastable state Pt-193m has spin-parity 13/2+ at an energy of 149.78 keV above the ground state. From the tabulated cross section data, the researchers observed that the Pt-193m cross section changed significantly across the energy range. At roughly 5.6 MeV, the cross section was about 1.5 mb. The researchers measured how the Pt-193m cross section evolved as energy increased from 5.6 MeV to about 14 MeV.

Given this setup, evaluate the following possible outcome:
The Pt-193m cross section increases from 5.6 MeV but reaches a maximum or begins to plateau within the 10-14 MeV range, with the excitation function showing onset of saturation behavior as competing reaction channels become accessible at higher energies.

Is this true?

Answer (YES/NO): NO